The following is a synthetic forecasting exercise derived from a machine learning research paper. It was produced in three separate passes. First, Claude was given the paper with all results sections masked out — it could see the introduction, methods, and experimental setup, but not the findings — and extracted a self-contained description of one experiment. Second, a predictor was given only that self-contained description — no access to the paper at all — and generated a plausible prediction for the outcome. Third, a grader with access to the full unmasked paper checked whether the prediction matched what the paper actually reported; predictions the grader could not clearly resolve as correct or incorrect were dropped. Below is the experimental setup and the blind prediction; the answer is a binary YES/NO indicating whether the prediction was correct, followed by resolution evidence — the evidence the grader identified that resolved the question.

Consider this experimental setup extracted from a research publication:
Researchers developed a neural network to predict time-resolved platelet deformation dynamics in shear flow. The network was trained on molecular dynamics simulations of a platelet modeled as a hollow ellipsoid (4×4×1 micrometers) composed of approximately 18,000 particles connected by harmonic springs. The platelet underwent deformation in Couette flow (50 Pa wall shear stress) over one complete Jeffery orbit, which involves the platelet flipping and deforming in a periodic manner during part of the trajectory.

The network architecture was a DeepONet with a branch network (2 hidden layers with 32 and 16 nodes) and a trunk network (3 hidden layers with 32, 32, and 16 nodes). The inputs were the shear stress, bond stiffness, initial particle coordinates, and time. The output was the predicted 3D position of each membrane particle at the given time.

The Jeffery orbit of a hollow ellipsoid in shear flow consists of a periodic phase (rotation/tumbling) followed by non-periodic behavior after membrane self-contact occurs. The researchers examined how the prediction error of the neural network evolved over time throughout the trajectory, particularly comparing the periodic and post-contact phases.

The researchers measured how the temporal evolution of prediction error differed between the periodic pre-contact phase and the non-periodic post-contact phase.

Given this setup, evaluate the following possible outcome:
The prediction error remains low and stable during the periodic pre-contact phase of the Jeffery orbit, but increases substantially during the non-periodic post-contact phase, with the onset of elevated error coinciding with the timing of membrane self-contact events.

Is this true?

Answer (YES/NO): YES